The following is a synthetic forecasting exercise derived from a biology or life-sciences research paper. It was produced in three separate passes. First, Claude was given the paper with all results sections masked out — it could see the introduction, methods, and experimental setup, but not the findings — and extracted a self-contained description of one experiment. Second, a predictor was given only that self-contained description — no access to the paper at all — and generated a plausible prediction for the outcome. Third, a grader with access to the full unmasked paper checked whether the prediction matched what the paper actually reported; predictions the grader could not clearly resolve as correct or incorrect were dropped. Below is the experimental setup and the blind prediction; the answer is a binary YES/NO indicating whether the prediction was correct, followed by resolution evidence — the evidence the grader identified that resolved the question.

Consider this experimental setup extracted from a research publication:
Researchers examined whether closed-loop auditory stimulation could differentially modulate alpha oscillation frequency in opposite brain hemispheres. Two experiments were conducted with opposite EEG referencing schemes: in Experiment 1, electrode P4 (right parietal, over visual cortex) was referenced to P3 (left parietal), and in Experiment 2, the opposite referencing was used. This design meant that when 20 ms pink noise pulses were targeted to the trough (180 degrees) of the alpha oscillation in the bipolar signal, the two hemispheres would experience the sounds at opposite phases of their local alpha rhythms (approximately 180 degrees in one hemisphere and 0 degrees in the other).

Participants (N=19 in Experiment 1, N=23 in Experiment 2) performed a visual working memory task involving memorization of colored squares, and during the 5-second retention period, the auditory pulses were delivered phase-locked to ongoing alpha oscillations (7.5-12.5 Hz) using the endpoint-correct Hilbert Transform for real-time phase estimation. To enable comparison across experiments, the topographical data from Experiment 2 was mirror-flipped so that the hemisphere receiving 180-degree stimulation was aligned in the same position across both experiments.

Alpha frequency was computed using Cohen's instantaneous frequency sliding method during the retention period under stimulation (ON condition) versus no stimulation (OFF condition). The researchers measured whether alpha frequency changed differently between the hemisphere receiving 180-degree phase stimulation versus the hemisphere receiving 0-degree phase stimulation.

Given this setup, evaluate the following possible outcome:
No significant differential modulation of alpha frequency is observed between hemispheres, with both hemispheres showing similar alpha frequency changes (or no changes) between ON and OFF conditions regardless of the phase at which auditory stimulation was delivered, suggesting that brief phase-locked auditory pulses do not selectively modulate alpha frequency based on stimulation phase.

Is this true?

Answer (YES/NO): NO